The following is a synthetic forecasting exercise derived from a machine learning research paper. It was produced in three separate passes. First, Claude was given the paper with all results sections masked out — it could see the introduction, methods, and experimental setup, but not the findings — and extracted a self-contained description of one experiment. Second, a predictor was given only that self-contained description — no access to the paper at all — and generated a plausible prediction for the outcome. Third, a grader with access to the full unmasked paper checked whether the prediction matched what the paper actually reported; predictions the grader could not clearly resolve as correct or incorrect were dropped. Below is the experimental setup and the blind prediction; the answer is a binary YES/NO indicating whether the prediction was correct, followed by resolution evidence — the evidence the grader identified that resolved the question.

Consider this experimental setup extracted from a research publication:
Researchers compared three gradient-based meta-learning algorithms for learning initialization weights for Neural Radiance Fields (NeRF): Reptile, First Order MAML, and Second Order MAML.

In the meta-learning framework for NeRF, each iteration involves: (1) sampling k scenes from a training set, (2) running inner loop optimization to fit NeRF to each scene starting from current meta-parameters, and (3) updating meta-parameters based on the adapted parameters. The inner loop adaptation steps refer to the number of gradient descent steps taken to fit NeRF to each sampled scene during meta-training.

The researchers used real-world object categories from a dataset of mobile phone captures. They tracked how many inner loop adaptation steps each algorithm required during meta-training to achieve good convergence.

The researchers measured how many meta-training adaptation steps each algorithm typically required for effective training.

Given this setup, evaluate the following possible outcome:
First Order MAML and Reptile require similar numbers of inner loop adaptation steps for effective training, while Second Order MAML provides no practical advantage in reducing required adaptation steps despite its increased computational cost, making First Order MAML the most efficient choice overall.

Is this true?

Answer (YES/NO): NO